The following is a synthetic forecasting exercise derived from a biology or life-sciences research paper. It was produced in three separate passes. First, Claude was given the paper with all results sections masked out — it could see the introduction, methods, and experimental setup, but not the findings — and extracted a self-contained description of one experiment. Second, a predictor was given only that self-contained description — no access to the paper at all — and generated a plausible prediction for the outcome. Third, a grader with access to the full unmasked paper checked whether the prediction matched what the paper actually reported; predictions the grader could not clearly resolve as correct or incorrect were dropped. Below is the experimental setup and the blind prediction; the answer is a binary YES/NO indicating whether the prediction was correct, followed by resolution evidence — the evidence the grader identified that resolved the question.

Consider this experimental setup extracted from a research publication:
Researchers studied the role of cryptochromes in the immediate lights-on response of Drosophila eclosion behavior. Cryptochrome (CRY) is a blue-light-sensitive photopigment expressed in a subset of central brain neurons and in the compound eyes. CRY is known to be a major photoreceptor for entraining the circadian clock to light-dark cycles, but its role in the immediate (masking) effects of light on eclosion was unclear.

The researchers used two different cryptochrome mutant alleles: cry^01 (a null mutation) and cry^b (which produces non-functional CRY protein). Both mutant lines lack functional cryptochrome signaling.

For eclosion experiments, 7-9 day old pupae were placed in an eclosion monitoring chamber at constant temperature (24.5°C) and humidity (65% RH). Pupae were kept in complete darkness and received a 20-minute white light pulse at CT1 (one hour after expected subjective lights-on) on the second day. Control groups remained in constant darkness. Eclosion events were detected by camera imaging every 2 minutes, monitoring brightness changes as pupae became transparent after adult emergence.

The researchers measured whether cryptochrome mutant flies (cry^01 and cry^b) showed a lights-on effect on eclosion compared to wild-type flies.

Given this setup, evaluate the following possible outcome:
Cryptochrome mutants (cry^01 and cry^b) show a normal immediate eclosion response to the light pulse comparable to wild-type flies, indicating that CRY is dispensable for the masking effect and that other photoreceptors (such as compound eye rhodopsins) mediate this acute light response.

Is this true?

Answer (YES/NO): YES